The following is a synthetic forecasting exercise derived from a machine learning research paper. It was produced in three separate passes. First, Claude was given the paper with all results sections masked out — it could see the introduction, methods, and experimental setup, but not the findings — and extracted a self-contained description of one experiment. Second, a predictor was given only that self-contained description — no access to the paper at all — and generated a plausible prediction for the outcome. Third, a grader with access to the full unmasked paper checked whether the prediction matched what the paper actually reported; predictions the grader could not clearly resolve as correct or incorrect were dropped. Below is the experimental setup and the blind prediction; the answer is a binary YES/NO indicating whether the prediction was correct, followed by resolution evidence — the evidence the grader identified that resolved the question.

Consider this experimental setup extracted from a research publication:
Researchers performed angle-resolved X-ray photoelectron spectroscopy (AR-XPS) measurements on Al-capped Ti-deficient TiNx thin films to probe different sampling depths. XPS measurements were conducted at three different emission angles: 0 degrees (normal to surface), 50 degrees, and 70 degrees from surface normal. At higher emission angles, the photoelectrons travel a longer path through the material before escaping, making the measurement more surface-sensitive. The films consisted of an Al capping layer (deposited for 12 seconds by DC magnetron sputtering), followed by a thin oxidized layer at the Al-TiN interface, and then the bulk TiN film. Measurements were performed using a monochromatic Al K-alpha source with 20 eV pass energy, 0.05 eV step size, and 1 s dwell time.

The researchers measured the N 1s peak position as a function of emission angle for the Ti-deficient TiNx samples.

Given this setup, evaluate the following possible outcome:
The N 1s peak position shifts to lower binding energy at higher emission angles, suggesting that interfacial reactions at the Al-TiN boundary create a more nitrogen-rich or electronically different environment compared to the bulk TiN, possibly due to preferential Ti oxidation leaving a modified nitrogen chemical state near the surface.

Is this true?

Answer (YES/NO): NO